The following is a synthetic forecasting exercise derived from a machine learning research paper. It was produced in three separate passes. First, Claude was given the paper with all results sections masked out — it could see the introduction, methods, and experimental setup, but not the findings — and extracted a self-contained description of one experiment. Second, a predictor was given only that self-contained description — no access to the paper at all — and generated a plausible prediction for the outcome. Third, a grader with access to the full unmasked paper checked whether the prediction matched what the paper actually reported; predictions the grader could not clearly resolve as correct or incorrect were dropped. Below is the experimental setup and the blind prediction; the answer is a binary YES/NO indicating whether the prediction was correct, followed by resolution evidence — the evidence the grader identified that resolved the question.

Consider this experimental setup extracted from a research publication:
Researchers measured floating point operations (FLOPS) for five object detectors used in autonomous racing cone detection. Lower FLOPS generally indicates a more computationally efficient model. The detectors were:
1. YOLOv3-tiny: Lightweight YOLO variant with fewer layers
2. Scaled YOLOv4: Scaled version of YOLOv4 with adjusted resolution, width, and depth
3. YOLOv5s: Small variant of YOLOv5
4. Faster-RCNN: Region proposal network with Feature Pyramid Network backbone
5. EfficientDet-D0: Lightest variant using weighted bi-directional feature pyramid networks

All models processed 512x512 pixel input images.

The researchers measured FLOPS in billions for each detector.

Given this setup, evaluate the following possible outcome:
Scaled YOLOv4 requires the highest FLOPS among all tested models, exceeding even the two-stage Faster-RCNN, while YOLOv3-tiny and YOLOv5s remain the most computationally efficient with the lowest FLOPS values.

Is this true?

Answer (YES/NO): NO